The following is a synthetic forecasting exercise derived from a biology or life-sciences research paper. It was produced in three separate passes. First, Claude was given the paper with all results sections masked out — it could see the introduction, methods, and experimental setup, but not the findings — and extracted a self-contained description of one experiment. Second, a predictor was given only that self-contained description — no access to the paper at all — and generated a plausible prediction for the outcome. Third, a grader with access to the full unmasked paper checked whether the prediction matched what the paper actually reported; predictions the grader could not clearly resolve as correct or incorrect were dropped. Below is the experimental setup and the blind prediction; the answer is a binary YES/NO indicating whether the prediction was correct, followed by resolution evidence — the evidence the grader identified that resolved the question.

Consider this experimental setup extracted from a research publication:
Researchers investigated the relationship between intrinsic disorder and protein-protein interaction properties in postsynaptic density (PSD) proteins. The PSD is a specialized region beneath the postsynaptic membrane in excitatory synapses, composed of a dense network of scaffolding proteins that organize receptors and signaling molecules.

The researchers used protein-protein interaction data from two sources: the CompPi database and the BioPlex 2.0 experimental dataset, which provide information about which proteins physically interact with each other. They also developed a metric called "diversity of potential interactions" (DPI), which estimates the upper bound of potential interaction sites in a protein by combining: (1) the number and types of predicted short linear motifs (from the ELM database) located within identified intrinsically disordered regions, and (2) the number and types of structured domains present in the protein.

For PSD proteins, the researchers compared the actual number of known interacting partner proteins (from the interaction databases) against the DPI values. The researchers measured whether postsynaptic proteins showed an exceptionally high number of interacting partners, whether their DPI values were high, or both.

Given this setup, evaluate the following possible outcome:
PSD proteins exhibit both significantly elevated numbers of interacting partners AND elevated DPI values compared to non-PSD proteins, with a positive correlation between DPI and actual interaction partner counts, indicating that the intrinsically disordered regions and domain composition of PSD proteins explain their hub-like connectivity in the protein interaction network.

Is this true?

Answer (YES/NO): NO